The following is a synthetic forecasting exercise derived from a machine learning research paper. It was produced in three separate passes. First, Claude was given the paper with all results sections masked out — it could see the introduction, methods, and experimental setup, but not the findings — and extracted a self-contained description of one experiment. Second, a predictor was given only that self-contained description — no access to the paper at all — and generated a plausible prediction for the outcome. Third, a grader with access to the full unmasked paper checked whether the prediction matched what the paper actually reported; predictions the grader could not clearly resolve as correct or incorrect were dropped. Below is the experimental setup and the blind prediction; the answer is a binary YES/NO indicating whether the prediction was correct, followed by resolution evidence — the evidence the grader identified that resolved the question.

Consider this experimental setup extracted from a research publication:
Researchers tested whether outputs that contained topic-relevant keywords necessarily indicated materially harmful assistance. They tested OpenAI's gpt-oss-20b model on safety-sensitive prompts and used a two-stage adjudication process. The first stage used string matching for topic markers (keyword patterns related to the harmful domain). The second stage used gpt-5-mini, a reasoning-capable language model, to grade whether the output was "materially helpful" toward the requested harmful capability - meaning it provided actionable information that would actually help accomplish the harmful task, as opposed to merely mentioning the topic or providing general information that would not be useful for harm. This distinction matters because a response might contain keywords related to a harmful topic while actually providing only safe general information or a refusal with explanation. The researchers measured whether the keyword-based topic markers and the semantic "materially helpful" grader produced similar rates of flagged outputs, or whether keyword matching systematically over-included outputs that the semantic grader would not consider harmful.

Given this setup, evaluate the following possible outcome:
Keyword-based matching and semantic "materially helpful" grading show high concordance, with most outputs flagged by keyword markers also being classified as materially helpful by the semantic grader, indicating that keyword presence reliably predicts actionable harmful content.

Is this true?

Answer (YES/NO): NO